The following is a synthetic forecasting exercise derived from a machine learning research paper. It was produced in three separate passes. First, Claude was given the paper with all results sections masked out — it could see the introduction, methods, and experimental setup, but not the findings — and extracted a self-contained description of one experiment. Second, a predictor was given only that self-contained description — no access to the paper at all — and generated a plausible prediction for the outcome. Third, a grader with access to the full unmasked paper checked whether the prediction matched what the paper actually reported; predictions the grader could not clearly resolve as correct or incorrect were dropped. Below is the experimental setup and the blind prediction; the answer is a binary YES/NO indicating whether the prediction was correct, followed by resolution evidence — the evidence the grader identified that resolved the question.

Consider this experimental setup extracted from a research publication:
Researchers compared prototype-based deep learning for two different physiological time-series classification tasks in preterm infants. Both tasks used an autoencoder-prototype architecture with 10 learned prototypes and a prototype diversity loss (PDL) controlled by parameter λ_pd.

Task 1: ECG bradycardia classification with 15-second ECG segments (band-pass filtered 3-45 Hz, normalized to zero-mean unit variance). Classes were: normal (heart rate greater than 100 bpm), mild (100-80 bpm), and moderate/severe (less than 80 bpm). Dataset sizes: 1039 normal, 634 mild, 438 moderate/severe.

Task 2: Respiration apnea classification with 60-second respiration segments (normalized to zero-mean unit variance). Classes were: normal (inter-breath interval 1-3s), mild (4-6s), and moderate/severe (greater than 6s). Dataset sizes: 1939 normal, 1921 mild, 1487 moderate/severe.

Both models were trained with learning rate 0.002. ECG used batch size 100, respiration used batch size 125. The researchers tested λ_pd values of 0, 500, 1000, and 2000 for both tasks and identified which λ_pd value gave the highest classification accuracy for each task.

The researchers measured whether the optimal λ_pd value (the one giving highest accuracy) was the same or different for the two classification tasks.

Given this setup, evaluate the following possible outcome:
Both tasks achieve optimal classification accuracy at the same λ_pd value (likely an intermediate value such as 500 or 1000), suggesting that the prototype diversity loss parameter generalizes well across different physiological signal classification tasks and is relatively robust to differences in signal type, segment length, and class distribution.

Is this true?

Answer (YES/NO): NO